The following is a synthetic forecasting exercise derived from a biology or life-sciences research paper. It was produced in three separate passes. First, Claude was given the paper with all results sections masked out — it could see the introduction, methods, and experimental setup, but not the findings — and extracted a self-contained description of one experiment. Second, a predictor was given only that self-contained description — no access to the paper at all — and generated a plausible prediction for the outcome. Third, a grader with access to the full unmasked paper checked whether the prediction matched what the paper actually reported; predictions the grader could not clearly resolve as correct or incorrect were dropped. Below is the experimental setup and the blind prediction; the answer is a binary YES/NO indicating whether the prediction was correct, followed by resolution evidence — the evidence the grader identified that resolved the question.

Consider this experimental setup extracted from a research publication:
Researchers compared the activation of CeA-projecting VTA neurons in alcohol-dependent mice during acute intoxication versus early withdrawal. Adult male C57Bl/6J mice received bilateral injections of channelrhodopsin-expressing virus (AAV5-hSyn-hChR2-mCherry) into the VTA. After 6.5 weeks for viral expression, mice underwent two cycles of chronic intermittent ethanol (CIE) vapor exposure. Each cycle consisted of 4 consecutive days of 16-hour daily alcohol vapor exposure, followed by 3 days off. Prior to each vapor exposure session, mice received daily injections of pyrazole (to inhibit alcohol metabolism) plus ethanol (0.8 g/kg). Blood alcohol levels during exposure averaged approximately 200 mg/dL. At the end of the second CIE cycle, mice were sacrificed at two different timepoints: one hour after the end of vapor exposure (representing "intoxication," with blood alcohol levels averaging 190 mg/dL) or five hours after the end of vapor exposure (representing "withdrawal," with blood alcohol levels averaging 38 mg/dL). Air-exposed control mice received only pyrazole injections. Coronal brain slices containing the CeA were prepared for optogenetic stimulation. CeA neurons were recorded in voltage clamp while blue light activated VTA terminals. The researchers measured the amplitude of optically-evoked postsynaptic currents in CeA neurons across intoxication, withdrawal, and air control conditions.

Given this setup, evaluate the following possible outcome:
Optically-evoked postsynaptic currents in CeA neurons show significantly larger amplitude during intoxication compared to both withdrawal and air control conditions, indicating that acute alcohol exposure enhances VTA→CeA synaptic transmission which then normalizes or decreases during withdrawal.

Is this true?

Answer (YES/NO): NO